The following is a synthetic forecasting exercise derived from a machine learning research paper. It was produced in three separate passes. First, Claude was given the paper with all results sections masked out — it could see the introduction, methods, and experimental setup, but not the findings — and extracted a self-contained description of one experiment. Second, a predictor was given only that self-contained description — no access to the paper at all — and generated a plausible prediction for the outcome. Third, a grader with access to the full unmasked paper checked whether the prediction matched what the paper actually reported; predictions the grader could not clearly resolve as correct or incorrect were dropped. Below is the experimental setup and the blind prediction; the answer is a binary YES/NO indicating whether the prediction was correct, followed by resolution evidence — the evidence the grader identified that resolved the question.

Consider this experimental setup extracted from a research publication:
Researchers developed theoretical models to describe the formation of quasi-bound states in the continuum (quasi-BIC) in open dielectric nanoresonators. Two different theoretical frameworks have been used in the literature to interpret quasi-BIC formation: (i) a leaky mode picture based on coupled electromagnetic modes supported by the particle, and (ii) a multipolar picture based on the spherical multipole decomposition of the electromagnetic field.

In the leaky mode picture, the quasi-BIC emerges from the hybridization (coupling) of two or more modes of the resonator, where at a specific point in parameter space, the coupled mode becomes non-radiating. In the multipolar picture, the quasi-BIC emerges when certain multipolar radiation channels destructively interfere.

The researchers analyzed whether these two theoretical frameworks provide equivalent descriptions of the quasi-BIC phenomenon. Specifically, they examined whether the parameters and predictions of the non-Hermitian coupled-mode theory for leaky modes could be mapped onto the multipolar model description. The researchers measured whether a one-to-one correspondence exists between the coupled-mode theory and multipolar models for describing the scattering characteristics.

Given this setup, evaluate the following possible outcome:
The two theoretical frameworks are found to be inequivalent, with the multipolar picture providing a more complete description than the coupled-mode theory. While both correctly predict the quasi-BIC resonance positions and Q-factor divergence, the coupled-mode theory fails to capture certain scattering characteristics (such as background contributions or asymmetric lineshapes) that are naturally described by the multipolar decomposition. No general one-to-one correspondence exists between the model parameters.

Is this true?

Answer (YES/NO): NO